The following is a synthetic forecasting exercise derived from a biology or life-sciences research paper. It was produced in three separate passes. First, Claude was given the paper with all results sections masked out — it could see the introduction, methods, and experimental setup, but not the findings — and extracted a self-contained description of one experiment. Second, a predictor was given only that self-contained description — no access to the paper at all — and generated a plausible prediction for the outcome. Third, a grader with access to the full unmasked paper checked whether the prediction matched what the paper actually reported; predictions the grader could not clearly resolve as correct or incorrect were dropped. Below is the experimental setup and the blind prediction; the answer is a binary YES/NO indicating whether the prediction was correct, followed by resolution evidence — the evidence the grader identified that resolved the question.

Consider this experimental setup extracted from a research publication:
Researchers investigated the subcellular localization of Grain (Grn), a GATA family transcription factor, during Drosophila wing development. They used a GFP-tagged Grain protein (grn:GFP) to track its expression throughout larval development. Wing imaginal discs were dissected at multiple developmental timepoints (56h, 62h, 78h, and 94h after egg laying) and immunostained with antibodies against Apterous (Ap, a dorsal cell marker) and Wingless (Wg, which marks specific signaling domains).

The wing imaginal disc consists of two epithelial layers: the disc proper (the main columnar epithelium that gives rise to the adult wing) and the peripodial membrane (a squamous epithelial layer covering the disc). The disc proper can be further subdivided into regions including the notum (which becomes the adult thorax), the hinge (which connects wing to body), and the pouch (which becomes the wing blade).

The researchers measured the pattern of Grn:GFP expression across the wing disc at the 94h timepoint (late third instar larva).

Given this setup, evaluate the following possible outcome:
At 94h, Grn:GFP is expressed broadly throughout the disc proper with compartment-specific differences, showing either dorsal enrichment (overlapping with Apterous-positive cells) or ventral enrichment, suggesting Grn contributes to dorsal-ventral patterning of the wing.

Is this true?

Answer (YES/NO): NO